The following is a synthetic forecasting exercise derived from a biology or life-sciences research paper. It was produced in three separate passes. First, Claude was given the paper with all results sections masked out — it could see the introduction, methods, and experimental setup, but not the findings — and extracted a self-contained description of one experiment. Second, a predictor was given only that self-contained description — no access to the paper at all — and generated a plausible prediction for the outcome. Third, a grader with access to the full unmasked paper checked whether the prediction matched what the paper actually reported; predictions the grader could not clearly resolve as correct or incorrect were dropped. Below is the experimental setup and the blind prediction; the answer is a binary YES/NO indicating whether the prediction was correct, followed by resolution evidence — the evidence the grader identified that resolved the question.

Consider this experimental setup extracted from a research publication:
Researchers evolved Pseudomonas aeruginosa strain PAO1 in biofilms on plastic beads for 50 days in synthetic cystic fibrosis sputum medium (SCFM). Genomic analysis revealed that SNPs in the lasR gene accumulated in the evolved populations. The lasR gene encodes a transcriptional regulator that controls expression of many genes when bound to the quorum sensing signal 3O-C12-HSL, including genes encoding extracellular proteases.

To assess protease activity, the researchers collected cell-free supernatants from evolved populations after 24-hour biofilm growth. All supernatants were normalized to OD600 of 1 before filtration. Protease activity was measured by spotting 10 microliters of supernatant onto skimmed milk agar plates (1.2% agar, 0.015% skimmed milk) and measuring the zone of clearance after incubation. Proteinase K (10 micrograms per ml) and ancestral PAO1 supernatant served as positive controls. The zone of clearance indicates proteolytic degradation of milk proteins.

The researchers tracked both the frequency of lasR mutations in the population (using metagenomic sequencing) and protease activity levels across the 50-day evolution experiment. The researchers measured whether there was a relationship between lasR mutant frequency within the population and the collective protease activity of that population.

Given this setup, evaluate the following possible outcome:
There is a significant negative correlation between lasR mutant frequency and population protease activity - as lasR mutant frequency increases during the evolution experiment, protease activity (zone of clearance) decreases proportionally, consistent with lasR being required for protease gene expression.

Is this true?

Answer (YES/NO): YES